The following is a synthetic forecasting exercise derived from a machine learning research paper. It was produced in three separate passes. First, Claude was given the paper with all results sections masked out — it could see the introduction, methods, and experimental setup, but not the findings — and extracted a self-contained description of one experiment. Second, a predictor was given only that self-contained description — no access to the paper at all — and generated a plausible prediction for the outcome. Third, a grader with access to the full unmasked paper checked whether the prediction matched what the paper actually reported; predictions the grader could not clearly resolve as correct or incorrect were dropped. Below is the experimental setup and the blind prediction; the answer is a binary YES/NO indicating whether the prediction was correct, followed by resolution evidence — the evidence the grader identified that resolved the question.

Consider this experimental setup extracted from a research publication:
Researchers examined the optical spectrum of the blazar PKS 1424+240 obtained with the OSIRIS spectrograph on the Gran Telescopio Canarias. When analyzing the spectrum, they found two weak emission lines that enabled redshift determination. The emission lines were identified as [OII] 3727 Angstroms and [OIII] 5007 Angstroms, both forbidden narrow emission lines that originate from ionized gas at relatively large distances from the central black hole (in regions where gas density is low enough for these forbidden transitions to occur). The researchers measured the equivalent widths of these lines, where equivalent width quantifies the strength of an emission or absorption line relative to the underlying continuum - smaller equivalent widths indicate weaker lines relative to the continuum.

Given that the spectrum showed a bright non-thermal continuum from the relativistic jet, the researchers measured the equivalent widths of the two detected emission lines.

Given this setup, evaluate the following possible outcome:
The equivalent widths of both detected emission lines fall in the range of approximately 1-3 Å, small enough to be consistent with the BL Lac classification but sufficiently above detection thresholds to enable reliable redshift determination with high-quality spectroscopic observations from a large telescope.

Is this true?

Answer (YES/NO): NO